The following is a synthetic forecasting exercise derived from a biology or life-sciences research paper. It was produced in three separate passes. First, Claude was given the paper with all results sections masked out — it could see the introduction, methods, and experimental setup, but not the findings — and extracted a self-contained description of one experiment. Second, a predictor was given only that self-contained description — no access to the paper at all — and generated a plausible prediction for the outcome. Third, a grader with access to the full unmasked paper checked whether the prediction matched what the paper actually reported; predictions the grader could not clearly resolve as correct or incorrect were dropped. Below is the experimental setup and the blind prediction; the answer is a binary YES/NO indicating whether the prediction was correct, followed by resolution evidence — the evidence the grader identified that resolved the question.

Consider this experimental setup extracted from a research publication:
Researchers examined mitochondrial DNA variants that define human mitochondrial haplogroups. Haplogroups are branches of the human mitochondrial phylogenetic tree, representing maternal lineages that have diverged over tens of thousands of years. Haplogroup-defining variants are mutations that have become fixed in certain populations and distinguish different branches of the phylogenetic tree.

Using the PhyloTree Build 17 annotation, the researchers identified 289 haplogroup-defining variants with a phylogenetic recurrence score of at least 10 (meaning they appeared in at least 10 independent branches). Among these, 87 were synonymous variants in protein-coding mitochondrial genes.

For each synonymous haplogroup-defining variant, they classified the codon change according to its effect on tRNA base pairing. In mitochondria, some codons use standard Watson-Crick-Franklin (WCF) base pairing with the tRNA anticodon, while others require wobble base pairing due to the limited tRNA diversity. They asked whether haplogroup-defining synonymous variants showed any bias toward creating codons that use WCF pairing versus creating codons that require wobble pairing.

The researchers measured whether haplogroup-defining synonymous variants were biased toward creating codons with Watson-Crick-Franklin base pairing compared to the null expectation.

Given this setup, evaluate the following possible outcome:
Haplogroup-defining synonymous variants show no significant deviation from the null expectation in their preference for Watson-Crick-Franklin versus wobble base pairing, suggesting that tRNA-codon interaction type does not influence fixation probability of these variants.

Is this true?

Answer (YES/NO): NO